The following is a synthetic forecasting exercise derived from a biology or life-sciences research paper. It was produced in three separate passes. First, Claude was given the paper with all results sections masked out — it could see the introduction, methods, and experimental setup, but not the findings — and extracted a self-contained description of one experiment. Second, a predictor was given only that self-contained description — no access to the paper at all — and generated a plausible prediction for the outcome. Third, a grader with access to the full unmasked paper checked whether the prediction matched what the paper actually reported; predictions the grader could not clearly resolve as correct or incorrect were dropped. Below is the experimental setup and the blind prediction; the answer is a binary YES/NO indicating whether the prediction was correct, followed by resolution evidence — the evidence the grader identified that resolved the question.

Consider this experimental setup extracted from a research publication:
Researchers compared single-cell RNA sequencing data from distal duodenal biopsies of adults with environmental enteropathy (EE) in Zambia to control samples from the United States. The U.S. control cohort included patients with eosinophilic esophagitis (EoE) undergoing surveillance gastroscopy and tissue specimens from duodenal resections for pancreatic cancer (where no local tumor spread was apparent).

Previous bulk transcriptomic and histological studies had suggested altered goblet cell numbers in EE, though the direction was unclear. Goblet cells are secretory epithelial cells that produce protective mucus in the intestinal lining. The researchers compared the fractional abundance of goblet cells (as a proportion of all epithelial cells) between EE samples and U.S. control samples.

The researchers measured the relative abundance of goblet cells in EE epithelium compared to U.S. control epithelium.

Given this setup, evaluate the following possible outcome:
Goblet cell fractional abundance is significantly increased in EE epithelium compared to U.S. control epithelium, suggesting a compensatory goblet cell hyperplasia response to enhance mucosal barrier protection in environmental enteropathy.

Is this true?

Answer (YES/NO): NO